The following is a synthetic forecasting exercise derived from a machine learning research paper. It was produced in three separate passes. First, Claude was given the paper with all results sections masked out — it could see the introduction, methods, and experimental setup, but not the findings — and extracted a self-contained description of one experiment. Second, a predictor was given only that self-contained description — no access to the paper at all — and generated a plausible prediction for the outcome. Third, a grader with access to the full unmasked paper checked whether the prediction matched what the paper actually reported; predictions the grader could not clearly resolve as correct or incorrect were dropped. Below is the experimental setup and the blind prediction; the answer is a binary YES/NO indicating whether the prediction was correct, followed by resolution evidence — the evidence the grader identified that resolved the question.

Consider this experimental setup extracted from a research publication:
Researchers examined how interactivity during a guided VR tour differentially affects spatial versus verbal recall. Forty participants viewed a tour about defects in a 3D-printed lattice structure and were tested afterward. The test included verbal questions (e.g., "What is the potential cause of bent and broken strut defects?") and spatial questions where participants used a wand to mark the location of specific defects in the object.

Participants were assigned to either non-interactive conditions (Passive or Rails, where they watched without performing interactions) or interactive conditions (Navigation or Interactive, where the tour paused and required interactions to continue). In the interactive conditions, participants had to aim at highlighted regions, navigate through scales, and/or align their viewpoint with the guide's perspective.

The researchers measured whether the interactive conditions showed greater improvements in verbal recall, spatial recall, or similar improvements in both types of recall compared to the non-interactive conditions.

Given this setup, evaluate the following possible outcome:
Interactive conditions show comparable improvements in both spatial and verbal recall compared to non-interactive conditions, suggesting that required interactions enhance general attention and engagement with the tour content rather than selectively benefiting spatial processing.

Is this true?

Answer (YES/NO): NO